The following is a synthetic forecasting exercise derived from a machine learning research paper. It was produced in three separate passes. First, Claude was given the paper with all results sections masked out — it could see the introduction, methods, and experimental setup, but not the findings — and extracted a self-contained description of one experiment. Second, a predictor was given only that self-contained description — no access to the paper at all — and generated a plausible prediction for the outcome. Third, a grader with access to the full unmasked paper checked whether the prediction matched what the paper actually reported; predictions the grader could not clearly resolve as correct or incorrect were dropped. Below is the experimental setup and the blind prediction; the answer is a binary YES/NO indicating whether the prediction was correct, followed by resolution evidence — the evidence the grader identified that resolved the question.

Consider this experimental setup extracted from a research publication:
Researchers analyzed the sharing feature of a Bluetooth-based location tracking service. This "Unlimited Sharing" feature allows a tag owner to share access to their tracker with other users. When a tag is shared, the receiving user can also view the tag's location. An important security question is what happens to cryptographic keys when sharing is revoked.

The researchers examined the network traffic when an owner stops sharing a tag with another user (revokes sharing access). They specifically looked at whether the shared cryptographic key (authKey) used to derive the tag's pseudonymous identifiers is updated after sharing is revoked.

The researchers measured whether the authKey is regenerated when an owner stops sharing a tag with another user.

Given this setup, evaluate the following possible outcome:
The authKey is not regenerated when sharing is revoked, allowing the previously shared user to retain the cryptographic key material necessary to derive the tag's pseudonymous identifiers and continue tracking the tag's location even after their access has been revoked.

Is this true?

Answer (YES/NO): YES